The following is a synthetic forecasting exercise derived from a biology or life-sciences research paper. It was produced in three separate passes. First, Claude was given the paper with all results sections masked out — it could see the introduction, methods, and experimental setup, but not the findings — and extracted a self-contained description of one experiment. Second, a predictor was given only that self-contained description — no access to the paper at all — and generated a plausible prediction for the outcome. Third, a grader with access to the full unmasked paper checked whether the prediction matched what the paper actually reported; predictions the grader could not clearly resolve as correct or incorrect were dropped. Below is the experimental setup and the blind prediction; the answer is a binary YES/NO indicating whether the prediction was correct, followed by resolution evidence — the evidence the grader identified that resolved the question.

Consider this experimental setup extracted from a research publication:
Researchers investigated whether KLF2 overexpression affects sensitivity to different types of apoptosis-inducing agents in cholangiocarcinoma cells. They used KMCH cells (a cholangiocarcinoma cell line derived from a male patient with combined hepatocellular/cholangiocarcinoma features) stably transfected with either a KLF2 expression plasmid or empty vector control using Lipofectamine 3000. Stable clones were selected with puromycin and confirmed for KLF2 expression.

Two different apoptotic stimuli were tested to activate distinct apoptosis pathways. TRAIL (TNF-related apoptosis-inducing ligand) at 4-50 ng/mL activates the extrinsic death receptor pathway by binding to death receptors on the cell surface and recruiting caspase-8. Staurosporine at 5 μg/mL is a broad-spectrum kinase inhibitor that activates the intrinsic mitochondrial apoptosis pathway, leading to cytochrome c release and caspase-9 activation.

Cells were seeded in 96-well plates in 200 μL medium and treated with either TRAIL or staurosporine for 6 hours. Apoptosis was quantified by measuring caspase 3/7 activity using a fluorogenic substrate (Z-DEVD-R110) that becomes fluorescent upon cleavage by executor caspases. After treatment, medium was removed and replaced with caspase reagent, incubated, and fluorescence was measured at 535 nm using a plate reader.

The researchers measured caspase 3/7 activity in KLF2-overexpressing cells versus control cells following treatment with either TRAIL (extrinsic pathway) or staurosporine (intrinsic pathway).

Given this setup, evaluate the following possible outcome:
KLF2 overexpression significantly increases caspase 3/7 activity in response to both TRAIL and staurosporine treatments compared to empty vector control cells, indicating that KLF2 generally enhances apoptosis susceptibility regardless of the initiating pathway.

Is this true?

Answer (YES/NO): NO